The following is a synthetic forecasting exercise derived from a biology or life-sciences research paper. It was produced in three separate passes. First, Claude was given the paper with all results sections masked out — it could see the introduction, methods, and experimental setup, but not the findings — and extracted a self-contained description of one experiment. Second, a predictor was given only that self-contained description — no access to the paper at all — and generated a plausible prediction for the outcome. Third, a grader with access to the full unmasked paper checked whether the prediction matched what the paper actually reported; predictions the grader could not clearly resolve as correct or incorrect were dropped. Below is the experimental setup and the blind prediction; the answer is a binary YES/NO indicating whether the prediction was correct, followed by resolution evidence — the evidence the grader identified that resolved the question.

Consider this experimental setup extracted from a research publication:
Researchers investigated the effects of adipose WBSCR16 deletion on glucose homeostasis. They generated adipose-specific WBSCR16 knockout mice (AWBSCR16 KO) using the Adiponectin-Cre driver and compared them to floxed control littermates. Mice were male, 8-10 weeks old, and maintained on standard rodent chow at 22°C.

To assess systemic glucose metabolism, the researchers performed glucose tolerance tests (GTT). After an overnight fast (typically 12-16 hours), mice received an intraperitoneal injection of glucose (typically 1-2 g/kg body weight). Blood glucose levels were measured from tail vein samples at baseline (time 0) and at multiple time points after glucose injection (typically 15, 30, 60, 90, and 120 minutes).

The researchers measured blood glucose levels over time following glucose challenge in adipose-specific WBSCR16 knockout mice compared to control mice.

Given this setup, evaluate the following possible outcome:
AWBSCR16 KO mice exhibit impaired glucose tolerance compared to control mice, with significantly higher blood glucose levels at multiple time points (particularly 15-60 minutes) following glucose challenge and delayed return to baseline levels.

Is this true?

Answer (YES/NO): YES